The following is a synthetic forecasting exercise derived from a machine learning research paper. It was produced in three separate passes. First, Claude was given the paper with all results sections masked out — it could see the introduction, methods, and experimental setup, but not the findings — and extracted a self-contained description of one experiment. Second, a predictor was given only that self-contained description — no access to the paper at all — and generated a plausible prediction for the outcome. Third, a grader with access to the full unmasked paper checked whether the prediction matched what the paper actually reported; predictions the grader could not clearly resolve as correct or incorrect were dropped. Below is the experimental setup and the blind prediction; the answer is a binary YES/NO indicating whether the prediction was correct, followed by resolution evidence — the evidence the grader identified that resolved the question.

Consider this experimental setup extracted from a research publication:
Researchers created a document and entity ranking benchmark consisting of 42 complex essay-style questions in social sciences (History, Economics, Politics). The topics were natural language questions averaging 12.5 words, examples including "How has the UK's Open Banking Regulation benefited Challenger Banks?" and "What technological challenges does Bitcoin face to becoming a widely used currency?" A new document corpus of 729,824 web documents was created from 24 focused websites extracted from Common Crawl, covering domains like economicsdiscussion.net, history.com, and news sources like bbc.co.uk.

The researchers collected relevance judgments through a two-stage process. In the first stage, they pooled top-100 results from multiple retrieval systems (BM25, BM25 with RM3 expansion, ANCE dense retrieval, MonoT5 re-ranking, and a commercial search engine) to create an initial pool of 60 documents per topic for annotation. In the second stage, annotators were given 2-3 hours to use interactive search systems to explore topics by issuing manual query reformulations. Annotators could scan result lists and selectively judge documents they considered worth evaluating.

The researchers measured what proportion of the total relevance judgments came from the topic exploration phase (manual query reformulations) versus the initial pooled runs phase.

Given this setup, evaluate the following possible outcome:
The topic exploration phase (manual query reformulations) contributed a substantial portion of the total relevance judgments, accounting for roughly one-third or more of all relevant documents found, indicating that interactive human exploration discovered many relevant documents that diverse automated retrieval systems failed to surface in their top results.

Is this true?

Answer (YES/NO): YES